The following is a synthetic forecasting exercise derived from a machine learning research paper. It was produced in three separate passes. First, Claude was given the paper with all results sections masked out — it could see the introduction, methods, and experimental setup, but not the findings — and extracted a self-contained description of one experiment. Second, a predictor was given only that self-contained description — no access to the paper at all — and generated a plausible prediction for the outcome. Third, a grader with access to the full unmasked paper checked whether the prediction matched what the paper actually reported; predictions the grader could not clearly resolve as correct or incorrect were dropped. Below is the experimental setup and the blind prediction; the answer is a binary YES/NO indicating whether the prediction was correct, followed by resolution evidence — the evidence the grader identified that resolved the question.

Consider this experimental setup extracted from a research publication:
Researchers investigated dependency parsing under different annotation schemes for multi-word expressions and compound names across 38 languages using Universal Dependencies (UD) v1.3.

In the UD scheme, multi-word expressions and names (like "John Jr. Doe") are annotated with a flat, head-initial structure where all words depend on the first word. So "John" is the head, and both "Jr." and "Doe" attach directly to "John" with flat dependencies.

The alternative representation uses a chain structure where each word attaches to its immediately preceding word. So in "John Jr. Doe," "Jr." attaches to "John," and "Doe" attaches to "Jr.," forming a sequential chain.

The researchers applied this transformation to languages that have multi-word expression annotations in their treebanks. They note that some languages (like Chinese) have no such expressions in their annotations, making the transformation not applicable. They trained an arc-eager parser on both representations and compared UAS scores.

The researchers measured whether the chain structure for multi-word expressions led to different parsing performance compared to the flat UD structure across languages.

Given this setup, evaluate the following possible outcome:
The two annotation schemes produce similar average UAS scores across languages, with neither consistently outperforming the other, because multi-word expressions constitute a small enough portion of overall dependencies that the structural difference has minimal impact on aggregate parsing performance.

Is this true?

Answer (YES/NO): YES